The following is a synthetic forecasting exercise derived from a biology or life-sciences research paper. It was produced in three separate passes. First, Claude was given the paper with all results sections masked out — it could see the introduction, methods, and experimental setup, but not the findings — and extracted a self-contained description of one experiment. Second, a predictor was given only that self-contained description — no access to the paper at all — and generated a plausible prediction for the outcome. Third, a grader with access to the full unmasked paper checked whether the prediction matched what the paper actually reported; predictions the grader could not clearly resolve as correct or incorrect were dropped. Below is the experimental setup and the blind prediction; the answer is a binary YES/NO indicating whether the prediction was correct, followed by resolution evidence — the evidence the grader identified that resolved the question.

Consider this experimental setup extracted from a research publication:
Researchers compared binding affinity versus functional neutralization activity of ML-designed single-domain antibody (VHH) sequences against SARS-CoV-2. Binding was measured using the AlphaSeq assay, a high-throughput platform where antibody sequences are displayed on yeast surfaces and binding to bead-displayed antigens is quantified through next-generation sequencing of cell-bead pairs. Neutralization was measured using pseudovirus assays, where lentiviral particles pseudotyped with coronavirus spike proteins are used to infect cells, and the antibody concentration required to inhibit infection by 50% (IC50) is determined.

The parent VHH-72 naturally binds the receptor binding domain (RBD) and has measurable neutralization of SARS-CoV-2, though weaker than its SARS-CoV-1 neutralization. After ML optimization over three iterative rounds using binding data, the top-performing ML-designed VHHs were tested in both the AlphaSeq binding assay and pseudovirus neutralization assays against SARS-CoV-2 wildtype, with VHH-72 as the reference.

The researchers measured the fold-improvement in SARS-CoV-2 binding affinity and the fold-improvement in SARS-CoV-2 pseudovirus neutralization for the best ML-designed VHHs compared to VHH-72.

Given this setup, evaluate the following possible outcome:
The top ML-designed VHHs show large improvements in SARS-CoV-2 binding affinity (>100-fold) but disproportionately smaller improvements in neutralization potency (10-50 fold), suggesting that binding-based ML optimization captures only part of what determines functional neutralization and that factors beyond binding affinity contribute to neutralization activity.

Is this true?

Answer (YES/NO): NO